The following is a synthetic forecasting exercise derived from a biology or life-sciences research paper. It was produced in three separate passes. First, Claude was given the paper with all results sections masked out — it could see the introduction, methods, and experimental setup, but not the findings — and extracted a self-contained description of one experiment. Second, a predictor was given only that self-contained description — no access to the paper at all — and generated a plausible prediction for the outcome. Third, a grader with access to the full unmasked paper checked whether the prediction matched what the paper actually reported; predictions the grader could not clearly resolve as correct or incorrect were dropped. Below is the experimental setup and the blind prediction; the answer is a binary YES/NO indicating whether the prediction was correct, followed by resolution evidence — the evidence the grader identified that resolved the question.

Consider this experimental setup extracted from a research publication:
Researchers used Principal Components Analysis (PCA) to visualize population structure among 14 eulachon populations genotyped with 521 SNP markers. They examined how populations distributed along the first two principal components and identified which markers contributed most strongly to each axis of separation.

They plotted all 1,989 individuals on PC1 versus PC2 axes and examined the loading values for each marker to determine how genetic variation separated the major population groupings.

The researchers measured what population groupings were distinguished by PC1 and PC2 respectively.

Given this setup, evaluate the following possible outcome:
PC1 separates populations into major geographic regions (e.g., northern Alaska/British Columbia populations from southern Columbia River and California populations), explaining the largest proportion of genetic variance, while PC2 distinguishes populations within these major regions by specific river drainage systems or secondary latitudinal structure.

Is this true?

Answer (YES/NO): NO